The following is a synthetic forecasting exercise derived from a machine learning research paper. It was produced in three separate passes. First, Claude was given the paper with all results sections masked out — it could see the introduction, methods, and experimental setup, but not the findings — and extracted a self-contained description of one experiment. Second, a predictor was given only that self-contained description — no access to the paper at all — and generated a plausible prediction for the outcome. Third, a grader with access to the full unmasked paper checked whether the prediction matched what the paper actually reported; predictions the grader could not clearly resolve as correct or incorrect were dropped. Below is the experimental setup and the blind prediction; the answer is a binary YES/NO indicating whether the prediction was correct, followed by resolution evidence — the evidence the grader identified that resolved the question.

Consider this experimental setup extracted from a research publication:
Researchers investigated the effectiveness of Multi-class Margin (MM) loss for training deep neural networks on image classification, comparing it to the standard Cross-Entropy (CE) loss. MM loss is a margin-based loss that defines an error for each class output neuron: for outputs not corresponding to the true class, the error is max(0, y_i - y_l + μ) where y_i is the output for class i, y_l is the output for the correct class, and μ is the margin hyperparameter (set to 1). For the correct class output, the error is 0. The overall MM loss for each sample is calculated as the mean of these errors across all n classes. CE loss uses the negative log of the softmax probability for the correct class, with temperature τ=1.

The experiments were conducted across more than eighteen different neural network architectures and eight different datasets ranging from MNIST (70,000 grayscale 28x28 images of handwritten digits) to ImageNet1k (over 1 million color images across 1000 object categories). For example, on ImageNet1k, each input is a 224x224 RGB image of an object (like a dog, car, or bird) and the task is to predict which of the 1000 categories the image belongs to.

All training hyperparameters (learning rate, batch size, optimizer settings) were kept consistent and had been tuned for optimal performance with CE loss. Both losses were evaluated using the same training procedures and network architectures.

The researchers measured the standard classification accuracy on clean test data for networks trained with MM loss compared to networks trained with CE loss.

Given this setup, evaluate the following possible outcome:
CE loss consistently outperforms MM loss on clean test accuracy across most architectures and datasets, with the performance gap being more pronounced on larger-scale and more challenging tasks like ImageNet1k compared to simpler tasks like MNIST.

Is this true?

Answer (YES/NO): YES